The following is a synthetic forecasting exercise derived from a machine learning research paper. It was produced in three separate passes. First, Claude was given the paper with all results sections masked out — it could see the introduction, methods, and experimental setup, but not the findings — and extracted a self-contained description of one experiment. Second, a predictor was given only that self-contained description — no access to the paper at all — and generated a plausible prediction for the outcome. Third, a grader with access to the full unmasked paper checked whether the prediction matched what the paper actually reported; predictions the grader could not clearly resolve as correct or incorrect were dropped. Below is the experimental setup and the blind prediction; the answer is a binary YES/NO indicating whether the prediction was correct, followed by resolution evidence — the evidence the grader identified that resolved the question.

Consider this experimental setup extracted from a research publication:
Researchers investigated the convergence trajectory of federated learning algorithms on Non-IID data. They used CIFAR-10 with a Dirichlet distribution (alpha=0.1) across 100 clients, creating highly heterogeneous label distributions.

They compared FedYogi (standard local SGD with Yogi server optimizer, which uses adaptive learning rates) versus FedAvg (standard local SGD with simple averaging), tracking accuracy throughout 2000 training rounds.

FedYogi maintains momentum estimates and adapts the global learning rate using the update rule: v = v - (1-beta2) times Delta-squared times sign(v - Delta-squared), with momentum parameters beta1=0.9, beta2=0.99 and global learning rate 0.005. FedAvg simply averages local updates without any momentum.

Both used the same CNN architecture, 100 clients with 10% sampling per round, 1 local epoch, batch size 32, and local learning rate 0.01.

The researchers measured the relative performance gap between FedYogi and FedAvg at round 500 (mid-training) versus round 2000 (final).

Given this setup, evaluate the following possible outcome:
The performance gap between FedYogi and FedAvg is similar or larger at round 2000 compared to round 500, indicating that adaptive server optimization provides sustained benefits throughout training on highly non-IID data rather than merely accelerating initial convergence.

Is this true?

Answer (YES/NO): NO